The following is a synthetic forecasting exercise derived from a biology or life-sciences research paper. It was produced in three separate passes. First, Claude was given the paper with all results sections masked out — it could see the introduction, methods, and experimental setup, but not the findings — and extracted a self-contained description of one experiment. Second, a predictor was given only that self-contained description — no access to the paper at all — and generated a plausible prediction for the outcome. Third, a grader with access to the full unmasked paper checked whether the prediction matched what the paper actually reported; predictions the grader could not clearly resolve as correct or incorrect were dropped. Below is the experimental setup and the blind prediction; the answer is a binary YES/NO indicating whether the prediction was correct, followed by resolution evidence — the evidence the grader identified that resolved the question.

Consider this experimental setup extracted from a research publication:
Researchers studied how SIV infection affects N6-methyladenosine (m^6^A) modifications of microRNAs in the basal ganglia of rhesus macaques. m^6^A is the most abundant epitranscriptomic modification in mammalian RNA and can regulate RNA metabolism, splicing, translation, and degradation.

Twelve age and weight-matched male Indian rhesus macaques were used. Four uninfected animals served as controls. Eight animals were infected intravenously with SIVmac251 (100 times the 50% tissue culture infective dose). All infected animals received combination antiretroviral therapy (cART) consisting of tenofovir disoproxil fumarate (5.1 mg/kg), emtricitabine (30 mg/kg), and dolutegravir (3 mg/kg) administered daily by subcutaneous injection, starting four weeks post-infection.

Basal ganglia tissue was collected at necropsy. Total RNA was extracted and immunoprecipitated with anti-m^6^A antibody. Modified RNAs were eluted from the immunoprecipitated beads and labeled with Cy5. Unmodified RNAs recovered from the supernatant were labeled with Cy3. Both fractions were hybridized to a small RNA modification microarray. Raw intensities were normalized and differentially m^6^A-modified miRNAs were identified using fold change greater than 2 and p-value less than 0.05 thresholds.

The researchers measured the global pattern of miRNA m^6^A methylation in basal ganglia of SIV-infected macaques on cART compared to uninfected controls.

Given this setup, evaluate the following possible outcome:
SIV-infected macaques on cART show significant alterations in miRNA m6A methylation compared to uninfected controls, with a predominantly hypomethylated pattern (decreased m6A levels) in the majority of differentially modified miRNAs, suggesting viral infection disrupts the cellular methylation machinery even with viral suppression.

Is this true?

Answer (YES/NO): YES